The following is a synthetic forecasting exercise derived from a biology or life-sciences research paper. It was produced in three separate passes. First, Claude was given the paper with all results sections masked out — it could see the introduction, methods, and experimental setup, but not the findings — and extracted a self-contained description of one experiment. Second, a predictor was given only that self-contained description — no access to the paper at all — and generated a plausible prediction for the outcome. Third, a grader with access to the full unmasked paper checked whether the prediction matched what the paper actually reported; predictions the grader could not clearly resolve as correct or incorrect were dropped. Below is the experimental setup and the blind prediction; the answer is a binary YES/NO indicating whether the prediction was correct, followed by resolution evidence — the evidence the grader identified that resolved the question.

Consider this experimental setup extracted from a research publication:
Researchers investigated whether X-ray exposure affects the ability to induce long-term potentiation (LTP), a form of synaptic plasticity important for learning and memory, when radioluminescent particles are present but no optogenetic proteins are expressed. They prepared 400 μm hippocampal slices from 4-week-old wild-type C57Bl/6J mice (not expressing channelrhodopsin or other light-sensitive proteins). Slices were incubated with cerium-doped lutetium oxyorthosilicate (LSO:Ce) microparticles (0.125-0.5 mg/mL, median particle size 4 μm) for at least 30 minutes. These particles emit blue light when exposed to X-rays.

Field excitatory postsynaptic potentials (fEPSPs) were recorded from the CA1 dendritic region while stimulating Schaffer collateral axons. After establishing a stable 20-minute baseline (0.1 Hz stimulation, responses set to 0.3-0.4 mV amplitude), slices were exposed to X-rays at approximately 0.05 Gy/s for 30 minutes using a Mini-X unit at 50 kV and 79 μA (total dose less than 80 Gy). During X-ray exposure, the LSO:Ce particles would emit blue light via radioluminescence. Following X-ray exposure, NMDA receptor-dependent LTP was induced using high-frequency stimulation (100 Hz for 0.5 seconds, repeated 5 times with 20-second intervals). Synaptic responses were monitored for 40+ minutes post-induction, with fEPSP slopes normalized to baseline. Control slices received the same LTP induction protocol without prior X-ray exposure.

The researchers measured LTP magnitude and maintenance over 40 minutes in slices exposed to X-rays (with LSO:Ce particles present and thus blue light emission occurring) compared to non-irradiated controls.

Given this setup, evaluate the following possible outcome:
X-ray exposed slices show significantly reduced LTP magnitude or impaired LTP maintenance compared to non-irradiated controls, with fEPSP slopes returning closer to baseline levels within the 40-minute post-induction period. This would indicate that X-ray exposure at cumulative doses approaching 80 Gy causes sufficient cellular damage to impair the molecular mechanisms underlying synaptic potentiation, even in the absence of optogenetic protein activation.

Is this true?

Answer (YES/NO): NO